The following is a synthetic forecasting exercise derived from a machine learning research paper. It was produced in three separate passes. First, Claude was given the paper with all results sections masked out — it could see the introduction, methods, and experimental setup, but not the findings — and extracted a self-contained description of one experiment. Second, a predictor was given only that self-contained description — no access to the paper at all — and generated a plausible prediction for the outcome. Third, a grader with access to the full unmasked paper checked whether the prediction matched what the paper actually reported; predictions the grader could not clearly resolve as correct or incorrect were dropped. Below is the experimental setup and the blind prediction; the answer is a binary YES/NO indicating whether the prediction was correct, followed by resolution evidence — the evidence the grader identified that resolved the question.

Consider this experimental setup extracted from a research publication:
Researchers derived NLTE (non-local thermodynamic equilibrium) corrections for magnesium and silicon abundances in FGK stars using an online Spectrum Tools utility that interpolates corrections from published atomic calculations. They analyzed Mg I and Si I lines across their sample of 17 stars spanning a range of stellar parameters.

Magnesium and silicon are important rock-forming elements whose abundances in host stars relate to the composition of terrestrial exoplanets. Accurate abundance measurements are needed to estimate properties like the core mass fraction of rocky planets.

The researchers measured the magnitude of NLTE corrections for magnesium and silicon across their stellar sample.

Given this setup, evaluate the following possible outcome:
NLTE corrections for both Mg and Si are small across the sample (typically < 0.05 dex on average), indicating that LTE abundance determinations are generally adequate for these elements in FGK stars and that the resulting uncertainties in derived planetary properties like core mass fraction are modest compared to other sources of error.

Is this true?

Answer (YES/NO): YES